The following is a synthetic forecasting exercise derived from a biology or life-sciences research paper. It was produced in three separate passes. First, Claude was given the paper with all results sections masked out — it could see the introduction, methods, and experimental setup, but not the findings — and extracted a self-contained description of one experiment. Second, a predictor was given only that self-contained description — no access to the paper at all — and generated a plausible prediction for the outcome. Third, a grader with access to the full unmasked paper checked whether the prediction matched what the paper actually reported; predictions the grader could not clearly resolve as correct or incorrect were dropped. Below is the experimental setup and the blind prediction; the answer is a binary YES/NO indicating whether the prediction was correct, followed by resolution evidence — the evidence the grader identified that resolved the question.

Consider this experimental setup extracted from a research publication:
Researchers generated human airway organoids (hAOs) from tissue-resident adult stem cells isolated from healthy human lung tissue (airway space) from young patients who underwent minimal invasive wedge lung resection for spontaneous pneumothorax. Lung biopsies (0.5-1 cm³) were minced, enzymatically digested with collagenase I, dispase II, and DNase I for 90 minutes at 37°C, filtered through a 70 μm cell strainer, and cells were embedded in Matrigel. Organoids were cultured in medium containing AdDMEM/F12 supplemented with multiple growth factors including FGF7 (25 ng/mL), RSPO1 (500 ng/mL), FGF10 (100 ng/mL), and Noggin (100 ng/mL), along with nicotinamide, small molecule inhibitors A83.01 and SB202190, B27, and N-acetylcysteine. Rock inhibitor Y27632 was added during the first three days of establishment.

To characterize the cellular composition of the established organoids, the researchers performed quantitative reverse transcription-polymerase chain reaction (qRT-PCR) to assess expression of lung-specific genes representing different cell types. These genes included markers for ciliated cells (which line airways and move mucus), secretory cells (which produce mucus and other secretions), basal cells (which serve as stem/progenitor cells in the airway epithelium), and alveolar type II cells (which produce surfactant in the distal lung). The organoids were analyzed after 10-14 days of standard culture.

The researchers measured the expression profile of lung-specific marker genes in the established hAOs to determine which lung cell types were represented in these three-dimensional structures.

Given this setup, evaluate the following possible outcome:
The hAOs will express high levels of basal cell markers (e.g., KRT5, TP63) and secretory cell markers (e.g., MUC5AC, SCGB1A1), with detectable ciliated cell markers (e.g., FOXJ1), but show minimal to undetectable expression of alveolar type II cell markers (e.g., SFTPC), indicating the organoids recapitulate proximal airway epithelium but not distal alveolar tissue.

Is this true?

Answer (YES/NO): NO